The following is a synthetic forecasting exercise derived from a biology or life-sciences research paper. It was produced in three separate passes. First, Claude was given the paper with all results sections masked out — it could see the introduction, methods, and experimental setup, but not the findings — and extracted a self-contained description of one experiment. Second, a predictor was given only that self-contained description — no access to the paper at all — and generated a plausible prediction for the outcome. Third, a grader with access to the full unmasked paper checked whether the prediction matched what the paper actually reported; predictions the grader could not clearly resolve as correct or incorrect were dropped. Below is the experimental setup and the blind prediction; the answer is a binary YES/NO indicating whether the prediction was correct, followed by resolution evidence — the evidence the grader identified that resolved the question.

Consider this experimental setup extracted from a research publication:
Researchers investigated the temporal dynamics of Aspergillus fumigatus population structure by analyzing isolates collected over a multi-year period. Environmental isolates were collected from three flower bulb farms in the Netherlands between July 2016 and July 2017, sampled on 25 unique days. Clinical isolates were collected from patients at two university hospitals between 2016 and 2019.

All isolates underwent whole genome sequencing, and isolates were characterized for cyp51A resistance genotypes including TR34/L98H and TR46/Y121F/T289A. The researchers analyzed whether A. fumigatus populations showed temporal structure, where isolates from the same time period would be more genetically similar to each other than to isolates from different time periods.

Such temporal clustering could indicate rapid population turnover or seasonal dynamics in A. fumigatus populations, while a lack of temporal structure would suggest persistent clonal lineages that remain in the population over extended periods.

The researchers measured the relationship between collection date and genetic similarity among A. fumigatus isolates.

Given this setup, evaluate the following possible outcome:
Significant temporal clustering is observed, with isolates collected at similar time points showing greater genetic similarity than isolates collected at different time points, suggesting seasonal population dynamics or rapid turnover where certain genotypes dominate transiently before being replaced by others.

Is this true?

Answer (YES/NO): NO